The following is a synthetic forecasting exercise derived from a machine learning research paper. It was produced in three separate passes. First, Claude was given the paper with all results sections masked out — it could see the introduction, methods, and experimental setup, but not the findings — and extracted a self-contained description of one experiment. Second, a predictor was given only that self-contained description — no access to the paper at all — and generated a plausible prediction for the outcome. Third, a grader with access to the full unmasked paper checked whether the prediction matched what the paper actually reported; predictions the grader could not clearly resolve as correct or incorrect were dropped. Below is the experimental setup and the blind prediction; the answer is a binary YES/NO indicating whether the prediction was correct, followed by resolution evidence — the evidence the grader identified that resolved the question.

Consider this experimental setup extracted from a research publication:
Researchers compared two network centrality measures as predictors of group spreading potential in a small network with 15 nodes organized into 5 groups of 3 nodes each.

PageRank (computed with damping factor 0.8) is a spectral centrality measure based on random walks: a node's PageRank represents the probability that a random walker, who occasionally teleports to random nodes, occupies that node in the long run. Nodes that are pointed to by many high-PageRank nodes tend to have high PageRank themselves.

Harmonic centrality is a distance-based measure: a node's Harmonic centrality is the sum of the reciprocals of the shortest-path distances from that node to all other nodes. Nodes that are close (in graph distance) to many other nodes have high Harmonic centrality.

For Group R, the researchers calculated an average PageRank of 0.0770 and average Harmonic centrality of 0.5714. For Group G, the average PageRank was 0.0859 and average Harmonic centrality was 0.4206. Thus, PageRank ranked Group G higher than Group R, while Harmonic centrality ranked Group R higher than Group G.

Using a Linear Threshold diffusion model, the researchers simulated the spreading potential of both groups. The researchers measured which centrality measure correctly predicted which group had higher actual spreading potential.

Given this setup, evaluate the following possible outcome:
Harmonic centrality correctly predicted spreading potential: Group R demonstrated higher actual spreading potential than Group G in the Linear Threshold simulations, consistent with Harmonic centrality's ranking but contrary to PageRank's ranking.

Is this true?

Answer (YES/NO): NO